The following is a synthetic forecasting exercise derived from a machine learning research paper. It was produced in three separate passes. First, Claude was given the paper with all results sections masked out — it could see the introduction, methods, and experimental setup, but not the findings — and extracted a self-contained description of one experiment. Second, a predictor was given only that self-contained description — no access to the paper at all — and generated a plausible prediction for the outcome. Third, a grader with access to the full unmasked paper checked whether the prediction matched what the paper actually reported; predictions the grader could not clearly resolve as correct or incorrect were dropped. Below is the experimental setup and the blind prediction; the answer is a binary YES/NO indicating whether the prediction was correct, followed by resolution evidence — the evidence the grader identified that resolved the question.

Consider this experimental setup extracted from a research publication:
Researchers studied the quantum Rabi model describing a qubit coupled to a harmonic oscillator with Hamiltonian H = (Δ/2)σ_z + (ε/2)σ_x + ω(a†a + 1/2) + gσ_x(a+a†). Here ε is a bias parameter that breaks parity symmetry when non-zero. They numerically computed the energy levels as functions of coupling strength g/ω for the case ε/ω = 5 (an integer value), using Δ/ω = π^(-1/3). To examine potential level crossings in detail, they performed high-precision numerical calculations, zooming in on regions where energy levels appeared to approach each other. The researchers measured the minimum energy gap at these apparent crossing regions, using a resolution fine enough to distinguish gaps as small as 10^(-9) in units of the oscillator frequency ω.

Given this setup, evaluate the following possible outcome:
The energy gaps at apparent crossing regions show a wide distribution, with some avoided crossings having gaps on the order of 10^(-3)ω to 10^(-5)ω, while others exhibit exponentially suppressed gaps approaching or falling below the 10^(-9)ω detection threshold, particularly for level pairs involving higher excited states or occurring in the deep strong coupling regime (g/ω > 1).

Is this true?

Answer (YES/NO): NO